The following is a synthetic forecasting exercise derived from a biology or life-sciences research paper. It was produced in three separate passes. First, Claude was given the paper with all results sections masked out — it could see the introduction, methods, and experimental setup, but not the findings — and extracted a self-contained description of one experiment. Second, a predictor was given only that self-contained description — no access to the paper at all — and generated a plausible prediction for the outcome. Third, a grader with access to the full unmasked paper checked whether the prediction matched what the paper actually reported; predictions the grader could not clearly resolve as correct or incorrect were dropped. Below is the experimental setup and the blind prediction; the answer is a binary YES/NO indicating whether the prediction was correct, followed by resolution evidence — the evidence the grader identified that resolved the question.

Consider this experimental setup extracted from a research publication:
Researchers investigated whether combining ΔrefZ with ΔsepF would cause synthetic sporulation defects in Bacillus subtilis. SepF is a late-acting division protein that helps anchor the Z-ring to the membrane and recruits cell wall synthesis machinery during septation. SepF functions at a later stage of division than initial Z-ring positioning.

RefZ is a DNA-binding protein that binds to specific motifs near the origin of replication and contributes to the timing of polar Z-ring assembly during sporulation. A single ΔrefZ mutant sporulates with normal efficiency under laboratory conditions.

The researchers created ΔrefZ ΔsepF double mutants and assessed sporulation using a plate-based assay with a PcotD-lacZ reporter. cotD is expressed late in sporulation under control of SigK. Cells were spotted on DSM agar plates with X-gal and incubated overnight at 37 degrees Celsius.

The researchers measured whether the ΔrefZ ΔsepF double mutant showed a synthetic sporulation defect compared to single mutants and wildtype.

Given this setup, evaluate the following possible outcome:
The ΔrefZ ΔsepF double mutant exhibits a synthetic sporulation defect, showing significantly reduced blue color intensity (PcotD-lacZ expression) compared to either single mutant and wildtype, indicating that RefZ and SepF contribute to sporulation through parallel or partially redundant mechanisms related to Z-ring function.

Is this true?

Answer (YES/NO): NO